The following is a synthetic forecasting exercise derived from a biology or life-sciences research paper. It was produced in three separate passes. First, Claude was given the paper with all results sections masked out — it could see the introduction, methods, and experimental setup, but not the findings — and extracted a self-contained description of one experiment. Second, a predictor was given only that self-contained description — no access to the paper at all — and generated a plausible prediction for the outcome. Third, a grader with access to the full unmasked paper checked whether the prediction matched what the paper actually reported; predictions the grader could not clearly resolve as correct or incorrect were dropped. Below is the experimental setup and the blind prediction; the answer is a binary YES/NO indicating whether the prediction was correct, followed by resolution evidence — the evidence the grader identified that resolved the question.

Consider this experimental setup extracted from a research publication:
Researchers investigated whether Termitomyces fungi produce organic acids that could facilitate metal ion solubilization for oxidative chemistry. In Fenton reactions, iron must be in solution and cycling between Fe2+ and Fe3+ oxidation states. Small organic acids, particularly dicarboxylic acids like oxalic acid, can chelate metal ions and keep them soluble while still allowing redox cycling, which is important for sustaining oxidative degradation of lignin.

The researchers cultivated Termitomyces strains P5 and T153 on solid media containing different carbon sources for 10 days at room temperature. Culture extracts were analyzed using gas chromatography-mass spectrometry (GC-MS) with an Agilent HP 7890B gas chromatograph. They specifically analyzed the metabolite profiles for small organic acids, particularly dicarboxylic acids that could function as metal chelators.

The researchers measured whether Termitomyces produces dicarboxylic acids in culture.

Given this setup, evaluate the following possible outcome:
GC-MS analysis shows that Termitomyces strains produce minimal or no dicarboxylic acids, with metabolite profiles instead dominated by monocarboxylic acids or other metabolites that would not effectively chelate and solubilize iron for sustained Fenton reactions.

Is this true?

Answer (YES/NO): NO